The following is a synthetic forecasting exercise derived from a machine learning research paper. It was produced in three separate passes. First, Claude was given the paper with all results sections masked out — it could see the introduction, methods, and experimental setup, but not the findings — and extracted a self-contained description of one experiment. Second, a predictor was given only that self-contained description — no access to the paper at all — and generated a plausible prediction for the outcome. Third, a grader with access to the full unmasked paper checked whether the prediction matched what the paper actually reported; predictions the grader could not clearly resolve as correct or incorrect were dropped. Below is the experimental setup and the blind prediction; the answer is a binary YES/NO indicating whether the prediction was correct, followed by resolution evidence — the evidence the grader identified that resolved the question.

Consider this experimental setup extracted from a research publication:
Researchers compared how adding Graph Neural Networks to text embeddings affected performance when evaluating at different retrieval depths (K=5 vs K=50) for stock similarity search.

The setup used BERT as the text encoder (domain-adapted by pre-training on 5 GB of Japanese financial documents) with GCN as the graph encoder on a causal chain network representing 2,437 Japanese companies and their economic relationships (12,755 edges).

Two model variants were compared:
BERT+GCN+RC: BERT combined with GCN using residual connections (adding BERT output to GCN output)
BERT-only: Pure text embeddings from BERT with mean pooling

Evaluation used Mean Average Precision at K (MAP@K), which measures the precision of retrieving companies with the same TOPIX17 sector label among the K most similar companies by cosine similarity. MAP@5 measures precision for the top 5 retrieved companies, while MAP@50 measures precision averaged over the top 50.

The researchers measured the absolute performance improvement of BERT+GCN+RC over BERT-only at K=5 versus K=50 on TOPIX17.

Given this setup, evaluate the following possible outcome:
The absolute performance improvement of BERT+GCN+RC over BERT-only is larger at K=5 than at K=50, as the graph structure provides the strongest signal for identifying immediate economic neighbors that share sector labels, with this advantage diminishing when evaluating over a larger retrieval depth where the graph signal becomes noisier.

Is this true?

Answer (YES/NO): NO